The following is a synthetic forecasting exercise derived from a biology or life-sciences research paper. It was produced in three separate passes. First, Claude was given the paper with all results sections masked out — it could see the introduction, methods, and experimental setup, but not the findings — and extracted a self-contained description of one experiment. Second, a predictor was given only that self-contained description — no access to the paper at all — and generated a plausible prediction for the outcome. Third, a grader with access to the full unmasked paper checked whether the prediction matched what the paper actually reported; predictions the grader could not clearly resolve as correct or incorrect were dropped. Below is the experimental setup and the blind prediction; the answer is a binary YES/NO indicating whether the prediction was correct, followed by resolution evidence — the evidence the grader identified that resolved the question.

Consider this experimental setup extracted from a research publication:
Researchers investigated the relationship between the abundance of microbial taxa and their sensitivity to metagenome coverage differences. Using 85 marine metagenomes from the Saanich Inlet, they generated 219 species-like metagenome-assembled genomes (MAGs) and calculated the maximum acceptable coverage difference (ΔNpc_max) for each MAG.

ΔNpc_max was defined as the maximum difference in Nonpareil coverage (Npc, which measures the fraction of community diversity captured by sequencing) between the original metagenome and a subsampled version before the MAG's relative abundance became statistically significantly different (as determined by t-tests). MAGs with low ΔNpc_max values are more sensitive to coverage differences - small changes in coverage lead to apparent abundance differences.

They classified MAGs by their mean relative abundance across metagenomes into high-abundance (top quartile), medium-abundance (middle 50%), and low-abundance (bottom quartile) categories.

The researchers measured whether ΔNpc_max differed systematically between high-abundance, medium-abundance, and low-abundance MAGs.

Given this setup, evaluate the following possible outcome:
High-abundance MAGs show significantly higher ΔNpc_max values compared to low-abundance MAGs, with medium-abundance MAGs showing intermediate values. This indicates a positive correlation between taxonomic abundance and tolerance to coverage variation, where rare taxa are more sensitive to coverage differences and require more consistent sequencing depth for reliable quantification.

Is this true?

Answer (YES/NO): YES